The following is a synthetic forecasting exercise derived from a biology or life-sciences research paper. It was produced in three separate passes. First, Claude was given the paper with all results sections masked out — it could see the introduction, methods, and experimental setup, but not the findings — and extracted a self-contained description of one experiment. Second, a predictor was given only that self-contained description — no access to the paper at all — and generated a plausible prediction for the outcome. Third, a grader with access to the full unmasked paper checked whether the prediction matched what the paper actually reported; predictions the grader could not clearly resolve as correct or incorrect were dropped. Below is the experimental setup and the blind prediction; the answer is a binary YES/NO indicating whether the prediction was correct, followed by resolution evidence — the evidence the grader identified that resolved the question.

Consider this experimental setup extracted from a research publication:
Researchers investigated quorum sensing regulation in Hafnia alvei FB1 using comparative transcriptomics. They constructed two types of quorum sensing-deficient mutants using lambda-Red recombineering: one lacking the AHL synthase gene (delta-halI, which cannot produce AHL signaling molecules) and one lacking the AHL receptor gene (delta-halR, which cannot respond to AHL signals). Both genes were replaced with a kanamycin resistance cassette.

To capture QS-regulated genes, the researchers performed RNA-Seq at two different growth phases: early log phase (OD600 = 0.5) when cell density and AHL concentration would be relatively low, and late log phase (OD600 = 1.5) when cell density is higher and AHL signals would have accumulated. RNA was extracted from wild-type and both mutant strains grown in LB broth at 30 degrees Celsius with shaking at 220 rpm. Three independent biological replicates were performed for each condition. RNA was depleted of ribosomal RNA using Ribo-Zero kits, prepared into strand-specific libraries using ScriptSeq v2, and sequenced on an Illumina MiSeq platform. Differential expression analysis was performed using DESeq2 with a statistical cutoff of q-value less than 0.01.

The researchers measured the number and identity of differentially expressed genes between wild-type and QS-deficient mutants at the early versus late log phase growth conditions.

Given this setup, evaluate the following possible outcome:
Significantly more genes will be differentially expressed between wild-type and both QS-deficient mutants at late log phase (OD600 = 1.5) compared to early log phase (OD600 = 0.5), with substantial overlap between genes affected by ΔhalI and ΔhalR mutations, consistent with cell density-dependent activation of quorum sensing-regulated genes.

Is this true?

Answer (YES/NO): NO